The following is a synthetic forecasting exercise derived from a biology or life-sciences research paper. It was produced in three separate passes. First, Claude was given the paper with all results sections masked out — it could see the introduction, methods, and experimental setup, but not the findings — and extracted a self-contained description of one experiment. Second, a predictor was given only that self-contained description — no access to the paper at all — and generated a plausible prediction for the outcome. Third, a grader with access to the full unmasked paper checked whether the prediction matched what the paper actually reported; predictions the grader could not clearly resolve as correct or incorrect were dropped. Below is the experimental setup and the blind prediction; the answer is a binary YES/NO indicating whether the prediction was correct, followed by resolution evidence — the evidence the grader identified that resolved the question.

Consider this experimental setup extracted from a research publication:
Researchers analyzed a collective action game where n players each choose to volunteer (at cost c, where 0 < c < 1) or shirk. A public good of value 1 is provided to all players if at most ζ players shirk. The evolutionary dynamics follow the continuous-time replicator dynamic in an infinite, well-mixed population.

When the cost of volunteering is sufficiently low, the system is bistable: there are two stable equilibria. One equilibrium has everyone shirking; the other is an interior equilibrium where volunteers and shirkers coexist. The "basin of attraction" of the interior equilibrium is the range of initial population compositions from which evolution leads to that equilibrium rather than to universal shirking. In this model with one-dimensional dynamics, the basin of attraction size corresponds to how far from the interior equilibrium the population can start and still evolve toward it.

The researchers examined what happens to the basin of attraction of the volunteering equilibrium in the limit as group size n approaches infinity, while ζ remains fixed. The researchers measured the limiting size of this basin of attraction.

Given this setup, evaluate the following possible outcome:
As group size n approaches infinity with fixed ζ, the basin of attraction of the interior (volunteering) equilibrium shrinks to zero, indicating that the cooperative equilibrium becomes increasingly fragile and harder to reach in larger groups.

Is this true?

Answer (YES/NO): YES